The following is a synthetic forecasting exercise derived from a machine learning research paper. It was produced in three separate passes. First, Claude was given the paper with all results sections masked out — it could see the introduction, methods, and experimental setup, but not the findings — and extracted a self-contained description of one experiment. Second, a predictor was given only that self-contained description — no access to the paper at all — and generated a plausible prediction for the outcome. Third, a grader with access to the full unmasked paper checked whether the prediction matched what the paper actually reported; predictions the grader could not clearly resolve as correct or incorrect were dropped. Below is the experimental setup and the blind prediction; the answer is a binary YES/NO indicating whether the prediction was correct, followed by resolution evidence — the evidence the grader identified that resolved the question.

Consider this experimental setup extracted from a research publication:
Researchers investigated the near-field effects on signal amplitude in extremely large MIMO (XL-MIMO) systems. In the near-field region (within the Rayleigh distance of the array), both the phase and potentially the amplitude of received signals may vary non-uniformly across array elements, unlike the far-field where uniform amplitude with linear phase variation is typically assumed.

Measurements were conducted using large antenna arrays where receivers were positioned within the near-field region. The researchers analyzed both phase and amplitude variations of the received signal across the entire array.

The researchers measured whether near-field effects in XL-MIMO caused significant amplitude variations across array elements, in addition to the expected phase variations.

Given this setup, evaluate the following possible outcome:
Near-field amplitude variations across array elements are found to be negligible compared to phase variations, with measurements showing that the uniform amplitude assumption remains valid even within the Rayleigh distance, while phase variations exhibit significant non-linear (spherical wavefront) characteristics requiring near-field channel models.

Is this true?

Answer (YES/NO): YES